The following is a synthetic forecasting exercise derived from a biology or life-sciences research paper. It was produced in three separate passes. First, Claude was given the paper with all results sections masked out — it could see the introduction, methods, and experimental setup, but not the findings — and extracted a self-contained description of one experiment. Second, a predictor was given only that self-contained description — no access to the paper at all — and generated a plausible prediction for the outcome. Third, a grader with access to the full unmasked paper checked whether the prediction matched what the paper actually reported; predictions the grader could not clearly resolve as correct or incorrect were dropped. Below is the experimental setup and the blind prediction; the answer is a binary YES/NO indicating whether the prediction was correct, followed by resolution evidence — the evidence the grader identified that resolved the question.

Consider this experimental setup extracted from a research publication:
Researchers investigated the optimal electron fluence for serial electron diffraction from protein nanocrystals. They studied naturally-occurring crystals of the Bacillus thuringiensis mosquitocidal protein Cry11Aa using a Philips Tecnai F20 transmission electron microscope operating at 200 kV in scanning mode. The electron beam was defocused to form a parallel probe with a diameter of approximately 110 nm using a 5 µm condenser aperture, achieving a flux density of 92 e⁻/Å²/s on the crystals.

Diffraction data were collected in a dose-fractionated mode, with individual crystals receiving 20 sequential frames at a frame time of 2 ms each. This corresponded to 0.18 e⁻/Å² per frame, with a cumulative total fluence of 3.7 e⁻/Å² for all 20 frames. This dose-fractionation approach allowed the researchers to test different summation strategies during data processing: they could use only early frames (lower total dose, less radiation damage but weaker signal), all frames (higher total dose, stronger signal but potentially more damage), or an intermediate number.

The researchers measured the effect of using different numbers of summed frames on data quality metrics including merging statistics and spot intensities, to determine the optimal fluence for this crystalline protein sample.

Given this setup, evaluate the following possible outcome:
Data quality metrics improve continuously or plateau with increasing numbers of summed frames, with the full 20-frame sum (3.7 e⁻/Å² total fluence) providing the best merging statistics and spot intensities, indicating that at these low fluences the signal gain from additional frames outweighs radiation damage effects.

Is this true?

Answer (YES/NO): YES